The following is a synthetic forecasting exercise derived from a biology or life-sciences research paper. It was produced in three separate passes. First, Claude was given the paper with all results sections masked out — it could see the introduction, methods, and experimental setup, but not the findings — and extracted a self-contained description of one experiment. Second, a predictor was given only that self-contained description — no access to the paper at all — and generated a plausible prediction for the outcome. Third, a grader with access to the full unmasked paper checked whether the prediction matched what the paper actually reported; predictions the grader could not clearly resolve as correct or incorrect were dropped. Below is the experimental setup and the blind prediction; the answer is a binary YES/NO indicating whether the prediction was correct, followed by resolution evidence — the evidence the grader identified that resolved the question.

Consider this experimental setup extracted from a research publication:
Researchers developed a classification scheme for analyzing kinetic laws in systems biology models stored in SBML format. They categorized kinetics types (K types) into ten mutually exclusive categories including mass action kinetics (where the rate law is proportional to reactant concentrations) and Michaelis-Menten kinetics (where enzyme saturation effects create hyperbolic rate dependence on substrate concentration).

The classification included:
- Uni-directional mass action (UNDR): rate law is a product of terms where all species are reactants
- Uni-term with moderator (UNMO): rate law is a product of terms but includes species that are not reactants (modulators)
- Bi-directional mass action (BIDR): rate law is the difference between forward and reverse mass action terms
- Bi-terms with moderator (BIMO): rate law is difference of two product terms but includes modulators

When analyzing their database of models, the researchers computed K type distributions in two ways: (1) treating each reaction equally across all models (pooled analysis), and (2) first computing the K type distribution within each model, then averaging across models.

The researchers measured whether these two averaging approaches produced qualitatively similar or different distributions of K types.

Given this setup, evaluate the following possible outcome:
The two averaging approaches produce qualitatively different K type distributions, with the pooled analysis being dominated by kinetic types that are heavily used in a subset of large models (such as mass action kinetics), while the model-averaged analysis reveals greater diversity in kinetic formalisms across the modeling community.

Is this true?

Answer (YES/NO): NO